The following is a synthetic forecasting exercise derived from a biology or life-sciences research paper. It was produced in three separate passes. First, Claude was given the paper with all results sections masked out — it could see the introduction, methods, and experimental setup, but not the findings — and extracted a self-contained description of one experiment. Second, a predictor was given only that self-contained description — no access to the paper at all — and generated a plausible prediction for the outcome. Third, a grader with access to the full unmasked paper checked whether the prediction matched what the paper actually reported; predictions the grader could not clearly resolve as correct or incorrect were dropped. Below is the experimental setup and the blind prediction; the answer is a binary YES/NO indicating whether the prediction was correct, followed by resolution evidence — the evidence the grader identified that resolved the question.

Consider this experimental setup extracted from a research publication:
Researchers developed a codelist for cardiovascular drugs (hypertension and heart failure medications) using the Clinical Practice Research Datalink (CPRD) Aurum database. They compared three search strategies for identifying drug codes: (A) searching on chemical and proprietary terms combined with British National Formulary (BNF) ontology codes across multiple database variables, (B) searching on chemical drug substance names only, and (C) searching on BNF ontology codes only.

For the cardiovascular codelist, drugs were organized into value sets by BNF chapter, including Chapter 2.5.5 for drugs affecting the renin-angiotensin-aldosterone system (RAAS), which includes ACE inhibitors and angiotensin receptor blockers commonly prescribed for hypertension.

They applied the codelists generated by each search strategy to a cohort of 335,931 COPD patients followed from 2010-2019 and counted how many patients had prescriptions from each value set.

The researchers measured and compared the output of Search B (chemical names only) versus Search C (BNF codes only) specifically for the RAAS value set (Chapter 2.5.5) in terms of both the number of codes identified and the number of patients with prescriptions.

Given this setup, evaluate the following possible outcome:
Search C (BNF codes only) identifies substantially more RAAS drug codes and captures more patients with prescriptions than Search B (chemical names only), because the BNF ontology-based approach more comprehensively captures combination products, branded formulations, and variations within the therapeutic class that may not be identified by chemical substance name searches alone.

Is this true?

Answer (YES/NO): NO